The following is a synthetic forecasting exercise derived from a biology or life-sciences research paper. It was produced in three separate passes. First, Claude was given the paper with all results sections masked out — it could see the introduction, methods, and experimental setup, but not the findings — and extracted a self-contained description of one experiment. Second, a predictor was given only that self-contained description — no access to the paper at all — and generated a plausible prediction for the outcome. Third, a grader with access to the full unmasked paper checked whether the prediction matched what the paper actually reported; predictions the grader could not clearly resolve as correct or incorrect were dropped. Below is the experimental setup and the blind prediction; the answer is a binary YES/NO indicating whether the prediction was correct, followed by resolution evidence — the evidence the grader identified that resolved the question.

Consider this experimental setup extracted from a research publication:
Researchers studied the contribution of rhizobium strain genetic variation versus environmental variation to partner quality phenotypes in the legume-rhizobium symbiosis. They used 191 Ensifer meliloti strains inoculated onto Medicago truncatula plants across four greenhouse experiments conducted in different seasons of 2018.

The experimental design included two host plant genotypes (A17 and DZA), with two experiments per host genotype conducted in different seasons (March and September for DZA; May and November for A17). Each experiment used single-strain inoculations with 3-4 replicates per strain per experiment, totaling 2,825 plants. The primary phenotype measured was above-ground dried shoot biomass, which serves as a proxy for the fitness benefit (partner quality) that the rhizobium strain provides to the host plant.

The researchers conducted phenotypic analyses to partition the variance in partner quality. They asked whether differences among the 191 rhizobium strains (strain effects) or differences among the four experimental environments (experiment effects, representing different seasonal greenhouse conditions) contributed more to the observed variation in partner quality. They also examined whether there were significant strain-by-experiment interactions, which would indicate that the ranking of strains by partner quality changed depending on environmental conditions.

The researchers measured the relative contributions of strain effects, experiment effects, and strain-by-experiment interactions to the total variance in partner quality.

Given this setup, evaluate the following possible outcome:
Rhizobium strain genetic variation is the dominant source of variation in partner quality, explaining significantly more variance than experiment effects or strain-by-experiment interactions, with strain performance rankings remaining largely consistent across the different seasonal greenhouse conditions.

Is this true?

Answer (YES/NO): NO